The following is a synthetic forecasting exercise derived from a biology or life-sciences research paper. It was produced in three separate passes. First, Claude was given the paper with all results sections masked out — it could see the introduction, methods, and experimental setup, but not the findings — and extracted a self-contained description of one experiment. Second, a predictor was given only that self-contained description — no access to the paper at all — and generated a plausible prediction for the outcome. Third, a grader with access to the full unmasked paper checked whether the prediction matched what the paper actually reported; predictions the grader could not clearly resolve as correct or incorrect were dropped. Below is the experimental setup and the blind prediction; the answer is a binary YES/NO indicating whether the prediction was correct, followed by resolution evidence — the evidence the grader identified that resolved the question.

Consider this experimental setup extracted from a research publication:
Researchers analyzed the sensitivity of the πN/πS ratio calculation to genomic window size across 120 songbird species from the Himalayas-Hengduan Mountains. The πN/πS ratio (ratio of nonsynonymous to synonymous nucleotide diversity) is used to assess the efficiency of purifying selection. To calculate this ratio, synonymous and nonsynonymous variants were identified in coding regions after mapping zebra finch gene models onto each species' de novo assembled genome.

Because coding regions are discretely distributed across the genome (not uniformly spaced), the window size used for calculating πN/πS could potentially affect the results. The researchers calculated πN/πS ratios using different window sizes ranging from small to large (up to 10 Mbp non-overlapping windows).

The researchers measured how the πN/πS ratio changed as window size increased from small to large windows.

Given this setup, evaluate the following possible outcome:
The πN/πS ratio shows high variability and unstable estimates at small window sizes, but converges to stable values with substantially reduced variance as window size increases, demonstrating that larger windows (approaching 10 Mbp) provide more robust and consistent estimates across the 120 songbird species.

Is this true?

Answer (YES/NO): NO